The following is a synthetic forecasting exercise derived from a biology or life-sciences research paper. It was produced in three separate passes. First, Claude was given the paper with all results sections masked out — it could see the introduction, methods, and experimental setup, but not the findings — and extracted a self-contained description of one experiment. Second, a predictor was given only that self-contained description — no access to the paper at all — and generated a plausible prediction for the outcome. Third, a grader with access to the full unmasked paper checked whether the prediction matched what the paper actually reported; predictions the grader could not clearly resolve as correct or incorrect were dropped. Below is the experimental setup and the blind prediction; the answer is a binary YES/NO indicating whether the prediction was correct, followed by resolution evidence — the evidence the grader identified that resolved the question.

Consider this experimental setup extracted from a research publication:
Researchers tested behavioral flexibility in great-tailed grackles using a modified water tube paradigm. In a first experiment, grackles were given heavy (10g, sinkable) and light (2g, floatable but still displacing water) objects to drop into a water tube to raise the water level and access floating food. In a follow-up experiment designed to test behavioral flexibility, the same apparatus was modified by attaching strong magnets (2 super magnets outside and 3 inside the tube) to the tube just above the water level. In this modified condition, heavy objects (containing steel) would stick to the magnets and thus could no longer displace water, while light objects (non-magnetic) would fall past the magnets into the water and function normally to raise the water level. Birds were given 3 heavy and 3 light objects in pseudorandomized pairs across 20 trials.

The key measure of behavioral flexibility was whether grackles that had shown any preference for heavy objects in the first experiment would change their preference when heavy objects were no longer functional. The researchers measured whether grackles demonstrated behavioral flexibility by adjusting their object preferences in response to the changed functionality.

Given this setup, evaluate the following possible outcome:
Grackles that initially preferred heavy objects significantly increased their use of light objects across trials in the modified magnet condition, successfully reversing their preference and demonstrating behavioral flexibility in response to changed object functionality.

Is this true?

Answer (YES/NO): NO